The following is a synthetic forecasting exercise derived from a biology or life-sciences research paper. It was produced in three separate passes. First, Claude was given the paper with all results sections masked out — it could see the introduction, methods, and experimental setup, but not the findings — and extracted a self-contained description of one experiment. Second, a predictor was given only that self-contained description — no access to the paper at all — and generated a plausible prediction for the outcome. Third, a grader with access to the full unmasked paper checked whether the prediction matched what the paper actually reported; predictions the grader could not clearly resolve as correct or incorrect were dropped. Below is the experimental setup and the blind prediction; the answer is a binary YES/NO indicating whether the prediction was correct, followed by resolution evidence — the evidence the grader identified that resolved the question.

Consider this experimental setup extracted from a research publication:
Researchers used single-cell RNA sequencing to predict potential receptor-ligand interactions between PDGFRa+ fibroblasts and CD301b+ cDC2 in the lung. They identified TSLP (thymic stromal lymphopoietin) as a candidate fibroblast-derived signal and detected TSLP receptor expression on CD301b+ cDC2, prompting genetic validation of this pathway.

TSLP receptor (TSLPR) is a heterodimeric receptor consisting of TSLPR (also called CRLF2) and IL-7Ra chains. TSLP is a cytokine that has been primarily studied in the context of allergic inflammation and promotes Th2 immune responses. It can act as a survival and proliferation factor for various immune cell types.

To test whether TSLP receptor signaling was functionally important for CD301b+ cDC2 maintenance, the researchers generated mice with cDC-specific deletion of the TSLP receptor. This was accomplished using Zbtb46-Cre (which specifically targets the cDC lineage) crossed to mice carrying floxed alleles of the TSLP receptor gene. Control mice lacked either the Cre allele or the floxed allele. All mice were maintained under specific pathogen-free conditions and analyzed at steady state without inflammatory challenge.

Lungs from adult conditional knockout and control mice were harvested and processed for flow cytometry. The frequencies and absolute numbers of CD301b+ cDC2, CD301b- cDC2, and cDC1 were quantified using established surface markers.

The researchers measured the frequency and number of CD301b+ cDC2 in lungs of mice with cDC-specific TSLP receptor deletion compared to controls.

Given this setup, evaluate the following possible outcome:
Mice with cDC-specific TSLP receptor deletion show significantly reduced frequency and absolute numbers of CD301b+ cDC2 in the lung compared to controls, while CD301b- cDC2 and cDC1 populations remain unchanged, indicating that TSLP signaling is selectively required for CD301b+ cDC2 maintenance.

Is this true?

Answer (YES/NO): YES